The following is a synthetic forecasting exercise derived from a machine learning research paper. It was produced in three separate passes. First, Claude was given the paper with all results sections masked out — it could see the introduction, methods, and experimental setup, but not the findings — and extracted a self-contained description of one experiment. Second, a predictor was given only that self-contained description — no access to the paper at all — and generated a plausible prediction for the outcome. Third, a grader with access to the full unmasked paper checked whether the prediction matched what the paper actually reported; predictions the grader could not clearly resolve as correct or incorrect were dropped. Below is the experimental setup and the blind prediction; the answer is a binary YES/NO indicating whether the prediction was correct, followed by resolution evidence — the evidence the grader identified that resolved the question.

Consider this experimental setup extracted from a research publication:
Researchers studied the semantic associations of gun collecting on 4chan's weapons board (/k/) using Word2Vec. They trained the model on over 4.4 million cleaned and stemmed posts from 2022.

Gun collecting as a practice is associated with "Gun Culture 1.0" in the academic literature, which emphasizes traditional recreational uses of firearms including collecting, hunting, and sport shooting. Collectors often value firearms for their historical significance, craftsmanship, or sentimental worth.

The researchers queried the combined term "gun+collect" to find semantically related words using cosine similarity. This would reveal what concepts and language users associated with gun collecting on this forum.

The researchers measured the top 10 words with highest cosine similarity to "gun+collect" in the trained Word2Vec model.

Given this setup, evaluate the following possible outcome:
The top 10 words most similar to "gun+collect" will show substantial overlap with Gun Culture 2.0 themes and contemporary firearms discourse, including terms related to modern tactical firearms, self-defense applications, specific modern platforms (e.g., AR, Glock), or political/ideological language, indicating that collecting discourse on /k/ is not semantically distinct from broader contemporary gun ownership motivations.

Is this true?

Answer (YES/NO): NO